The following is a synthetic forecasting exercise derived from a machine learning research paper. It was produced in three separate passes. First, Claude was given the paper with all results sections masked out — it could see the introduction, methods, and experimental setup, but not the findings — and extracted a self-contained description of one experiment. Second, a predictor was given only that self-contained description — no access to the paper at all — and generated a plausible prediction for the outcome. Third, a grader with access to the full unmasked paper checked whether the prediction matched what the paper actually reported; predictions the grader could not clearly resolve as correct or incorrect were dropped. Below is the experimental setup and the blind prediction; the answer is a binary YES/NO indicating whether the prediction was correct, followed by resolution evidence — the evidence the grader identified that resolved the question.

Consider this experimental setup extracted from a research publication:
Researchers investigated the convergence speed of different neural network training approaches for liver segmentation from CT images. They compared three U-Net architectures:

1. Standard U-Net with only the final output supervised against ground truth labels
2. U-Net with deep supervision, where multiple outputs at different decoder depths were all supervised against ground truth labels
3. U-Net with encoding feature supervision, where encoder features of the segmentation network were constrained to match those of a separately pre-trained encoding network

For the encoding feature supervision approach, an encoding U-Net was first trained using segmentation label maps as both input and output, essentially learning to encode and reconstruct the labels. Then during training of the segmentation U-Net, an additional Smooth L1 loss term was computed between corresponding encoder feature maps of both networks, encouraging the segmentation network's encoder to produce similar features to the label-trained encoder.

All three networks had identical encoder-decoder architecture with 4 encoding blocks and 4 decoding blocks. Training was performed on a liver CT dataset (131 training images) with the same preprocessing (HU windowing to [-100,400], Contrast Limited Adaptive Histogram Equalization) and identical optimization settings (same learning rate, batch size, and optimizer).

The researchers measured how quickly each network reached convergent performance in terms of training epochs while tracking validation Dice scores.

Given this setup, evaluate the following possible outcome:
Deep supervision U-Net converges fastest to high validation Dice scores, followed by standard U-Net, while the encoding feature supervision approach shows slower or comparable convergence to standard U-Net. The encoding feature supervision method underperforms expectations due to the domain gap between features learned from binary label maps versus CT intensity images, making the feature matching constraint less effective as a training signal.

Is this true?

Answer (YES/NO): NO